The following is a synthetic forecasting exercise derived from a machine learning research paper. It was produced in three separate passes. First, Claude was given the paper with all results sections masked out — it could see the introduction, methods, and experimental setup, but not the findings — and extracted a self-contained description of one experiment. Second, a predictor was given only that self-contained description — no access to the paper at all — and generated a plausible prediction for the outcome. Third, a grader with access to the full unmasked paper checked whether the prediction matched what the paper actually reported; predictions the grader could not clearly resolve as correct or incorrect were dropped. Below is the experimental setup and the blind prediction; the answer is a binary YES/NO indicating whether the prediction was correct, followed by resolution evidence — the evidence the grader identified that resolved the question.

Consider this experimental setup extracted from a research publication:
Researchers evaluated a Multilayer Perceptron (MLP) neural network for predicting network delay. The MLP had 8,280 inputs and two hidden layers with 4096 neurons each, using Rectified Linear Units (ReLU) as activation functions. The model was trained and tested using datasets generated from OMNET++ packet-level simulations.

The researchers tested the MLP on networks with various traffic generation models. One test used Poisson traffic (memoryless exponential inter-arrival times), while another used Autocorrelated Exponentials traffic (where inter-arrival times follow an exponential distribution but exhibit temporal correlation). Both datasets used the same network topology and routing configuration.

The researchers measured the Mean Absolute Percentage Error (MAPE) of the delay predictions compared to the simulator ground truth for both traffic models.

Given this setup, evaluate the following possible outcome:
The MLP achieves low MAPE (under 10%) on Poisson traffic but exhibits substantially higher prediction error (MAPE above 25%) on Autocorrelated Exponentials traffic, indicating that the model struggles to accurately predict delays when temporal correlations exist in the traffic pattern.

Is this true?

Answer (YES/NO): NO